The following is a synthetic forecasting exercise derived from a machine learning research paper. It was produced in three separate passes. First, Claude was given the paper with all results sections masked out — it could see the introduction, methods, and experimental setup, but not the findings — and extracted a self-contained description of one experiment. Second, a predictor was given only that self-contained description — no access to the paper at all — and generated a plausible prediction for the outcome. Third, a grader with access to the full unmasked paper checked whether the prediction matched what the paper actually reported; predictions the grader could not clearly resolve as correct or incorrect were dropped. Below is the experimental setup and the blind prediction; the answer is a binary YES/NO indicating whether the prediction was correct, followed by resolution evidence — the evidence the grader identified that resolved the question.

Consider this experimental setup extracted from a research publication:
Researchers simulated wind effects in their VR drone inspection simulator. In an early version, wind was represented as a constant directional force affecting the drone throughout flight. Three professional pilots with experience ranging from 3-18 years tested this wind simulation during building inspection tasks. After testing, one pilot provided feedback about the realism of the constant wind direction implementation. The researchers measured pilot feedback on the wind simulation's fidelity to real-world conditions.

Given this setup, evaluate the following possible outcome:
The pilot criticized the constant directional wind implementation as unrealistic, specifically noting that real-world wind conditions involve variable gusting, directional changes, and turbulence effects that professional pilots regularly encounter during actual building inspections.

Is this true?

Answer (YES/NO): NO